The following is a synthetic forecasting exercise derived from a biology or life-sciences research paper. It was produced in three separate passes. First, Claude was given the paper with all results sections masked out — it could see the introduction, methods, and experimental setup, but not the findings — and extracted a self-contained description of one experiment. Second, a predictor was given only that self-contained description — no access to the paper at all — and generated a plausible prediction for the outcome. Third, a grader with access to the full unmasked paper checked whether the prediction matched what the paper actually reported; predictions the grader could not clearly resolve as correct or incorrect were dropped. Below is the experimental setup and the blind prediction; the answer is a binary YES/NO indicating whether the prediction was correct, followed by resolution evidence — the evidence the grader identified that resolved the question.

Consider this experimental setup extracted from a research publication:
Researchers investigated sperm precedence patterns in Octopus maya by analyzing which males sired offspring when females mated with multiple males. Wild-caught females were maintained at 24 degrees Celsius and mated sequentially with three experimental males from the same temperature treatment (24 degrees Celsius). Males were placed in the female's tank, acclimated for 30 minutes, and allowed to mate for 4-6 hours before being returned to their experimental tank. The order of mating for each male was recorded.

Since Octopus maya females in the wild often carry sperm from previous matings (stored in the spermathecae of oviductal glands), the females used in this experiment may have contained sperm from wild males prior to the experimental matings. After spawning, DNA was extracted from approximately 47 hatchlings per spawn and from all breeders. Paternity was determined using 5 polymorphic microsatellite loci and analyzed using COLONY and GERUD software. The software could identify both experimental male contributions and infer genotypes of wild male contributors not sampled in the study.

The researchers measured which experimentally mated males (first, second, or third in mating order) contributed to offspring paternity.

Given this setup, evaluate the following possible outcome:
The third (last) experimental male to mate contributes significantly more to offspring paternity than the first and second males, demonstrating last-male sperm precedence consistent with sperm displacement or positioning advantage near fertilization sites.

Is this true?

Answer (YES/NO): NO